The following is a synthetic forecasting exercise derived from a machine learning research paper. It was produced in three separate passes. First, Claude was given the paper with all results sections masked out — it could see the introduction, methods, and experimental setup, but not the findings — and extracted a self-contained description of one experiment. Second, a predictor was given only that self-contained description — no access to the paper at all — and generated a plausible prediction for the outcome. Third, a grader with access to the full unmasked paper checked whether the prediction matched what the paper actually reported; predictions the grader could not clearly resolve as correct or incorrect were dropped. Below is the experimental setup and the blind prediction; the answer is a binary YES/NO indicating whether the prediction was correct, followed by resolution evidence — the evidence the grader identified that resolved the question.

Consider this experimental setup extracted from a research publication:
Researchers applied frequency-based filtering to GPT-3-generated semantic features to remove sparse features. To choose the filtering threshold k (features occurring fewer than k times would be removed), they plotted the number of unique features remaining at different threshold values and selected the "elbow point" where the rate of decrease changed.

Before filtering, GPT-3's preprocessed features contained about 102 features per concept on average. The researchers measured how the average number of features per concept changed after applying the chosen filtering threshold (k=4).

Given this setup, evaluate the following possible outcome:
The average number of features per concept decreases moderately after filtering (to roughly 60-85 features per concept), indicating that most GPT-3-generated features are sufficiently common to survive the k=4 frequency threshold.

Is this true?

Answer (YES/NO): YES